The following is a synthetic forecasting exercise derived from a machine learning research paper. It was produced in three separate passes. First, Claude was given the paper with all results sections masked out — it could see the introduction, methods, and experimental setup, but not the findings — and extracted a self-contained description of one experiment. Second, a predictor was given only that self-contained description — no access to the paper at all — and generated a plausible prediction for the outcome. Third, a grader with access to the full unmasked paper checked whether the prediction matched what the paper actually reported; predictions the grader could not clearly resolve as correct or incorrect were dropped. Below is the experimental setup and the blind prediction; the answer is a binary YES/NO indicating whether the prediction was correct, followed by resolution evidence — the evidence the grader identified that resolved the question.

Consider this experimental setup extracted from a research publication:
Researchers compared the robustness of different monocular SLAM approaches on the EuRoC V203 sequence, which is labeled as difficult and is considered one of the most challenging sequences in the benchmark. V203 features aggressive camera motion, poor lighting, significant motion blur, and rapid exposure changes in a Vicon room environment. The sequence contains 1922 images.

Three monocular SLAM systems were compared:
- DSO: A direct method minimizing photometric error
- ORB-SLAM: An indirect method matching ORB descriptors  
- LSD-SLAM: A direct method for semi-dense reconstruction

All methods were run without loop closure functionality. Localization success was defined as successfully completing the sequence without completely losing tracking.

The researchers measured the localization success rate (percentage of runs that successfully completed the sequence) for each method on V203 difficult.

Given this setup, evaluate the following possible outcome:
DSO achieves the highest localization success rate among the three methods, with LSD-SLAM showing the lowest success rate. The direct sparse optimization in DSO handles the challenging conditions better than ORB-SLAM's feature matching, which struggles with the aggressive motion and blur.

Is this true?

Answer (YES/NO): YES